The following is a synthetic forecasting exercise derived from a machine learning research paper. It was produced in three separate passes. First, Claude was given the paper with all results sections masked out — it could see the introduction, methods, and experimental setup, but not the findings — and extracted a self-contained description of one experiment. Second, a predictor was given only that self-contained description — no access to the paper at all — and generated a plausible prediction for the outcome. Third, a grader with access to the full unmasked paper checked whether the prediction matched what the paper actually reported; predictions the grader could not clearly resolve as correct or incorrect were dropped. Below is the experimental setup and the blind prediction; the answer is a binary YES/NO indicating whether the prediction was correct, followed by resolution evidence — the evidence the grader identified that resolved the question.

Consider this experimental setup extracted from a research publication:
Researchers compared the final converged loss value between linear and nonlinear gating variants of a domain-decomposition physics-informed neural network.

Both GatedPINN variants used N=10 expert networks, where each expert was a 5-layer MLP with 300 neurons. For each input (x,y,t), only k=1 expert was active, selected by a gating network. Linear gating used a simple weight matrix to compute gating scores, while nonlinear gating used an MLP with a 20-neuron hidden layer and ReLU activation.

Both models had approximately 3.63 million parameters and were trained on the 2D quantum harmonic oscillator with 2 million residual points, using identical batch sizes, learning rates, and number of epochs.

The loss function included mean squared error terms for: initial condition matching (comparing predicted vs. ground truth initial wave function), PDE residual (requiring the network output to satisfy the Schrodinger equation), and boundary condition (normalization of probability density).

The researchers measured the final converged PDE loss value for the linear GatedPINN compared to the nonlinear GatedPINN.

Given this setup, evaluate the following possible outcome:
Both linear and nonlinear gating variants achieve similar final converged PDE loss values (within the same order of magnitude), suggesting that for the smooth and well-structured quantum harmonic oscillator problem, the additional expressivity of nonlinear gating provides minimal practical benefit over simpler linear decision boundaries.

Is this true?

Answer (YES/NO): YES